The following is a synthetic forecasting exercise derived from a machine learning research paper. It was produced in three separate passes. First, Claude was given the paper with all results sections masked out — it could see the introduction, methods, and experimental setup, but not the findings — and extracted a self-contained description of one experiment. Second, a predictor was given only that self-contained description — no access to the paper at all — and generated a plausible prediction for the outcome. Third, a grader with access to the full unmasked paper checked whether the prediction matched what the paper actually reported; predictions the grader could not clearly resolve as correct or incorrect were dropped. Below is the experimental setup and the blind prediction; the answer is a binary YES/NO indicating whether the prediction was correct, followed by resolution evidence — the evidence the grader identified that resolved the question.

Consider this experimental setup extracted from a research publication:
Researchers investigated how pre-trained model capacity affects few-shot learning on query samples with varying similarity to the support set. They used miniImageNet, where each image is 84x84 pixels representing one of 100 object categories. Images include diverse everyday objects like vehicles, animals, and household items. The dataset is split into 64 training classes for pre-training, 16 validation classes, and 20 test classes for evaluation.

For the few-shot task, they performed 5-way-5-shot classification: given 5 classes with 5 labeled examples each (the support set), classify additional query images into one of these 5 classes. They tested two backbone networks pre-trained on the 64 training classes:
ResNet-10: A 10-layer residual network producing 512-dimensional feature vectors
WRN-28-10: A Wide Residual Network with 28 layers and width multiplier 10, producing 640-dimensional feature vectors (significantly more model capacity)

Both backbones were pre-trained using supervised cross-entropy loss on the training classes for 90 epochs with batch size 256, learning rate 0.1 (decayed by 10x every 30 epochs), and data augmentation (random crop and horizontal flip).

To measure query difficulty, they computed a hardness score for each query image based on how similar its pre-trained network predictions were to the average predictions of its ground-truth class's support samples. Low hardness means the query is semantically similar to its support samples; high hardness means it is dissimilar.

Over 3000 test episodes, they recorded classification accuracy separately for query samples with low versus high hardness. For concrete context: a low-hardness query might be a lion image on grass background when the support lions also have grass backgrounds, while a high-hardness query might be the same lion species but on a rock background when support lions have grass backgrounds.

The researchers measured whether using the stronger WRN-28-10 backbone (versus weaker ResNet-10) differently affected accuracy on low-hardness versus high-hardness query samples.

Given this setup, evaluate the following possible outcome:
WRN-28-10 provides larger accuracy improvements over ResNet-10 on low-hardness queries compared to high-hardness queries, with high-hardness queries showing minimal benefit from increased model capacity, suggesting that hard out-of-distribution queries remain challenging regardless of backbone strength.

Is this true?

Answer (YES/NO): NO